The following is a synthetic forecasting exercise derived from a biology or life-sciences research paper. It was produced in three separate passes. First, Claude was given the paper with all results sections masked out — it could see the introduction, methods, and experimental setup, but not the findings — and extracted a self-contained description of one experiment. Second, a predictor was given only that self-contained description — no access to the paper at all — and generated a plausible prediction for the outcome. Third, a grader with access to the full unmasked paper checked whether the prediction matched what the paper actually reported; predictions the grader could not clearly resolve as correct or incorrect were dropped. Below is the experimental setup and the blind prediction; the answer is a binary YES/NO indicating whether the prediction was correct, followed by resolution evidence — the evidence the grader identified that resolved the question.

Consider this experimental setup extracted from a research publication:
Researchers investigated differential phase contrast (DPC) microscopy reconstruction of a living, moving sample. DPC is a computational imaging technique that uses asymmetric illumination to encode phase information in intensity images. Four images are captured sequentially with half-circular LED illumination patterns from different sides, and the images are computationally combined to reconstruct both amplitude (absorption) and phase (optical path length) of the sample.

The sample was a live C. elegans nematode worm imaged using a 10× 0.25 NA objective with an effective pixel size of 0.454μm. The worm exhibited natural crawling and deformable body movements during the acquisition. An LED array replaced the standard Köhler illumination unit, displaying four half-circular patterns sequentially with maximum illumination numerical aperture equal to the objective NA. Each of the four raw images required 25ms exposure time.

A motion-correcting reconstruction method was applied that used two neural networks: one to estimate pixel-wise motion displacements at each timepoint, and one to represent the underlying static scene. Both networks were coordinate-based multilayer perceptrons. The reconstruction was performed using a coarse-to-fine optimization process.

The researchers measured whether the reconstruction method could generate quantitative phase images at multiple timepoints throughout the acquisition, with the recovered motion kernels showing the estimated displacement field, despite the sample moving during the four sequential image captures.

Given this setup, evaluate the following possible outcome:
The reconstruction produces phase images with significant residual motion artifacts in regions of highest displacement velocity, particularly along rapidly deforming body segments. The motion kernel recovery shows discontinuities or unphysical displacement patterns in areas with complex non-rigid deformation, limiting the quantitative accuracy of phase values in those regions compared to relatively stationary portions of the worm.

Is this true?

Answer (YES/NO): NO